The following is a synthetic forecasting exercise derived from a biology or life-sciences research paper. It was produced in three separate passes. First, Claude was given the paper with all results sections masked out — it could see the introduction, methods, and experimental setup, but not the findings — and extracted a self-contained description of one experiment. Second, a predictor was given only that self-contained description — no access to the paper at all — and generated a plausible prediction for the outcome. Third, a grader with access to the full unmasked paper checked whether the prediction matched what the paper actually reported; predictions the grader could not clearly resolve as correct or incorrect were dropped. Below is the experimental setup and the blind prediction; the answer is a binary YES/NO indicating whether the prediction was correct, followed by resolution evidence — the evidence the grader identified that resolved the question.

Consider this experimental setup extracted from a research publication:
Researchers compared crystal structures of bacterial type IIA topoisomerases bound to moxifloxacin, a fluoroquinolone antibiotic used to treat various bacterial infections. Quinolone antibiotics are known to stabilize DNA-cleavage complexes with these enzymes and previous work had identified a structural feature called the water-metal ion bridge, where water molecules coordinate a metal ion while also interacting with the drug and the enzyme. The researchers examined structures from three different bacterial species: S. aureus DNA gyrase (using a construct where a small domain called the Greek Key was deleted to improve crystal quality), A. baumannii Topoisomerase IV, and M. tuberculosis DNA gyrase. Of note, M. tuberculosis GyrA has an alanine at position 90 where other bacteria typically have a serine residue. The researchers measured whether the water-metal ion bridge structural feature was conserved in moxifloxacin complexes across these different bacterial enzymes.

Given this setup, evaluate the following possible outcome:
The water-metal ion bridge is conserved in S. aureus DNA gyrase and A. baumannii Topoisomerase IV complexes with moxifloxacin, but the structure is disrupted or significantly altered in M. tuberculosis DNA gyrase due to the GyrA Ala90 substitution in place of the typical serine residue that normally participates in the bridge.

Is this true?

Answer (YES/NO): NO